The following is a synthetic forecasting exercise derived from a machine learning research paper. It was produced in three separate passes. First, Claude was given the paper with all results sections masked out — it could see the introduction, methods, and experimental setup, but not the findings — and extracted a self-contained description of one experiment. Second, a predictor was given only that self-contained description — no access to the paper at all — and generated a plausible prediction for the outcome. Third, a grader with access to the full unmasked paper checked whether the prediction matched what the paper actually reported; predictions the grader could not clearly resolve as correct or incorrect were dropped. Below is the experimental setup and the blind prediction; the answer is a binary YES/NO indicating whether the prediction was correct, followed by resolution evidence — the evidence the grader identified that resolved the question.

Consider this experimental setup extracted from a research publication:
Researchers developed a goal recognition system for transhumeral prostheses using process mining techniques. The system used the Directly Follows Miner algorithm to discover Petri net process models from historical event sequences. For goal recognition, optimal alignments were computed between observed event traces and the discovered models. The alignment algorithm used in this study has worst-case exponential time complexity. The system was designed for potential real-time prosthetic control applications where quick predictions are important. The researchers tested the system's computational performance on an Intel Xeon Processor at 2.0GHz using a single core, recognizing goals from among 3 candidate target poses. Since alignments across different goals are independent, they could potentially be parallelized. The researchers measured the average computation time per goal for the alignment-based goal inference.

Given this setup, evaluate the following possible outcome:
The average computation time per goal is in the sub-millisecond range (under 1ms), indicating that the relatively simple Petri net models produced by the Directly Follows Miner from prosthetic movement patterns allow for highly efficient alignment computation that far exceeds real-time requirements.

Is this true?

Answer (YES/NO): NO